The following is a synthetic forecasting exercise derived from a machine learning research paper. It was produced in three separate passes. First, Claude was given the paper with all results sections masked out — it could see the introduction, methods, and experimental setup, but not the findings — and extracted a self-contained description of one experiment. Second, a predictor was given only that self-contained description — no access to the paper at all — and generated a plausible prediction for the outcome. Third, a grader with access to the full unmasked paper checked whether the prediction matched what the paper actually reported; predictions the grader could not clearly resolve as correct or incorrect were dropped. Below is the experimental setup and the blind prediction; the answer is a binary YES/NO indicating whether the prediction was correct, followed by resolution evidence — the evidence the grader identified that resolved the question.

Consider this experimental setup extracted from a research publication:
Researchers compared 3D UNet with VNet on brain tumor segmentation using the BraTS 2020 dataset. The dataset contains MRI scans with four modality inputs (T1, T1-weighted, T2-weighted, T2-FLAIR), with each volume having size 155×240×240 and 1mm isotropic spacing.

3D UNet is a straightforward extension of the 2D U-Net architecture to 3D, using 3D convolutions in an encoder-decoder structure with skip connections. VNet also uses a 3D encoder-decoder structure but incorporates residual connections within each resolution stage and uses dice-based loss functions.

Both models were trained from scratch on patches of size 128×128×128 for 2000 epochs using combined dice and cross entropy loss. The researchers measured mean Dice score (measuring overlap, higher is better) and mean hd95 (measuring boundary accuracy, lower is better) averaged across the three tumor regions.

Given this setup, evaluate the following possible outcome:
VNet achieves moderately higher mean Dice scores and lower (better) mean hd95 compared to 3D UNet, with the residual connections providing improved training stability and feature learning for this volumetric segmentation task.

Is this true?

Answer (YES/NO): NO